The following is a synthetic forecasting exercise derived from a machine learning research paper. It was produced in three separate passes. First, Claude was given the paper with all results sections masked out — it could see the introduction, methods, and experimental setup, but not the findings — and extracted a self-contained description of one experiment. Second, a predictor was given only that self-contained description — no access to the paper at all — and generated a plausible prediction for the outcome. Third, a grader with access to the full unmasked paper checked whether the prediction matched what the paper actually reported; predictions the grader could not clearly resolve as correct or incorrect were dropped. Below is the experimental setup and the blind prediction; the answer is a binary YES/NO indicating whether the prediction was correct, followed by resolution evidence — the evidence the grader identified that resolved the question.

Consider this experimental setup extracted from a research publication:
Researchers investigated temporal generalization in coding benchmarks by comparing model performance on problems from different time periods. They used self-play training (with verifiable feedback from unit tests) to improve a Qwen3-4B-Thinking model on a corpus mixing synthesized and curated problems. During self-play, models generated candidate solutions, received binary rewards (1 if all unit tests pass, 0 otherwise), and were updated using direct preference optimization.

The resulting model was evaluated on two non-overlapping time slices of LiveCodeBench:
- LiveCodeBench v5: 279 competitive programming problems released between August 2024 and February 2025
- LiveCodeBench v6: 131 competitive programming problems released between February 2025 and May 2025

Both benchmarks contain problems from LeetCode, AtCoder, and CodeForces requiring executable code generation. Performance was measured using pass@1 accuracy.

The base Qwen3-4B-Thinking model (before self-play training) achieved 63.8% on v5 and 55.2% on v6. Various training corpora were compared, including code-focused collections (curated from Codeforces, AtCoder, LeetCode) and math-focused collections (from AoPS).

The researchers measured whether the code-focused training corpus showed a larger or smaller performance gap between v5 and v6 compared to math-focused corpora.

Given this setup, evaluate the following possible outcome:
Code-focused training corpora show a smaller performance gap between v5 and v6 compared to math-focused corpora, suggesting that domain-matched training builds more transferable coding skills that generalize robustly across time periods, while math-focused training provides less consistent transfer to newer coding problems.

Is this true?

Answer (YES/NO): YES